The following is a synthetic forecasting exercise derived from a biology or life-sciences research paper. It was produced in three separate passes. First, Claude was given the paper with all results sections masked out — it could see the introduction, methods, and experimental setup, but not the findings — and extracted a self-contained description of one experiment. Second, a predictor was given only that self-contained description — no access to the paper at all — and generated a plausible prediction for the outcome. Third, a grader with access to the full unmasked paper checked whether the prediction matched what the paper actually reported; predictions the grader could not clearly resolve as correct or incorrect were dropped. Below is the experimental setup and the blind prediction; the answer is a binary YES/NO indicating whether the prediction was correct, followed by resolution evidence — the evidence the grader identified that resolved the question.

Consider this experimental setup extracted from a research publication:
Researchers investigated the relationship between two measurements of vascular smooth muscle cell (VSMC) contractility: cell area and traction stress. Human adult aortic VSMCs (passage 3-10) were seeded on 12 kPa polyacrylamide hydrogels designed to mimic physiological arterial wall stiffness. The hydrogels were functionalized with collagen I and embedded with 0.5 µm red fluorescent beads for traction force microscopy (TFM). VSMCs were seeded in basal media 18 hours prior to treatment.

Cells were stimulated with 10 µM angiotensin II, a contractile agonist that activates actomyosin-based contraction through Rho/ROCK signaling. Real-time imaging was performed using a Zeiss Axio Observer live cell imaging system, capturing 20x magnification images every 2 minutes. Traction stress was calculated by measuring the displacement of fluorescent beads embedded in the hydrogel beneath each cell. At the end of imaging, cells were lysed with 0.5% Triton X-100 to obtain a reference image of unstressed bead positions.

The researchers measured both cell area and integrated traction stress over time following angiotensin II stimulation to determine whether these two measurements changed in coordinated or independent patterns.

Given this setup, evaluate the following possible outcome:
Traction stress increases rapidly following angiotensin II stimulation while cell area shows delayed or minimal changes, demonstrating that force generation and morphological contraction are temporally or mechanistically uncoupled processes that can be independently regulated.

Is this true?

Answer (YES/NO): NO